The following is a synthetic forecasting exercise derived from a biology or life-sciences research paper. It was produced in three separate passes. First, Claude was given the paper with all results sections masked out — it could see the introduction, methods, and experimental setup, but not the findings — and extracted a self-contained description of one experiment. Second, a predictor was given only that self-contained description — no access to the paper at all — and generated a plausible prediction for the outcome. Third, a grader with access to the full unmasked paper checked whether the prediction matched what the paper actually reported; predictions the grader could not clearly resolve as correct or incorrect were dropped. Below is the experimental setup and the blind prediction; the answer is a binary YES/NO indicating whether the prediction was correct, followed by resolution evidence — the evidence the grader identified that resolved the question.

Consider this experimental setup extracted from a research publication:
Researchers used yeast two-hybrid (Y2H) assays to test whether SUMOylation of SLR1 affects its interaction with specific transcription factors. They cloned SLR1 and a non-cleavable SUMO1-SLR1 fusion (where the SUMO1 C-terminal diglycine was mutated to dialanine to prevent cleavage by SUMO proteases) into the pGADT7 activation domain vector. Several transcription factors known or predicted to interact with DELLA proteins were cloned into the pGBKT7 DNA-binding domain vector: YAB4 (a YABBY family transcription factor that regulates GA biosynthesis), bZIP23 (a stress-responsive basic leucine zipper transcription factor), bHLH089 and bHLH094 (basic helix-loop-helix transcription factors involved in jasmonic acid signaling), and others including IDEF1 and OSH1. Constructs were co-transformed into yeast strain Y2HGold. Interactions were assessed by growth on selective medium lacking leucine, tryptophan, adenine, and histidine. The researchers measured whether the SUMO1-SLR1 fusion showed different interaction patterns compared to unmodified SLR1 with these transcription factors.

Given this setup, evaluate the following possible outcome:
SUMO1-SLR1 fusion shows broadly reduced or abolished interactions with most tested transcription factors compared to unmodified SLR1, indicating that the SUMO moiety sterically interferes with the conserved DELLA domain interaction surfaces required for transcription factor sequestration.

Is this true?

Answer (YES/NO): NO